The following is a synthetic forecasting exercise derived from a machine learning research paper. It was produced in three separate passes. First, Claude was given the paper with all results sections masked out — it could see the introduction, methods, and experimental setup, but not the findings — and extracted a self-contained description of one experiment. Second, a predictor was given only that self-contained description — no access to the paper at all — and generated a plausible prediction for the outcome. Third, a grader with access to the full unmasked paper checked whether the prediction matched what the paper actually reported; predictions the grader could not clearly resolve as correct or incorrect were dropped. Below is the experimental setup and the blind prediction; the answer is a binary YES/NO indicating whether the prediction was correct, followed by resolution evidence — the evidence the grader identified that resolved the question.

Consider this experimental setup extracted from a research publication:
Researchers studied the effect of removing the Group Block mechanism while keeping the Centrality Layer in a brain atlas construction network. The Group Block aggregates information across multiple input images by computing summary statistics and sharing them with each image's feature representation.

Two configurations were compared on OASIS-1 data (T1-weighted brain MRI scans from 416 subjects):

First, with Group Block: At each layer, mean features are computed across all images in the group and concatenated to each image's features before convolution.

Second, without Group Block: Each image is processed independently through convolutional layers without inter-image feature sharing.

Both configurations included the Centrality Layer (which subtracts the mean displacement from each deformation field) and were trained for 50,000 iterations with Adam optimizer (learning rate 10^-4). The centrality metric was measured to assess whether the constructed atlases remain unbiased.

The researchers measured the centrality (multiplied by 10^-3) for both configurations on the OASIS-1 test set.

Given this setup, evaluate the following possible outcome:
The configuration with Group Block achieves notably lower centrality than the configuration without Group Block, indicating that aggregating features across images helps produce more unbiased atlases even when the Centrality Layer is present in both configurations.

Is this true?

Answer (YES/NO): NO